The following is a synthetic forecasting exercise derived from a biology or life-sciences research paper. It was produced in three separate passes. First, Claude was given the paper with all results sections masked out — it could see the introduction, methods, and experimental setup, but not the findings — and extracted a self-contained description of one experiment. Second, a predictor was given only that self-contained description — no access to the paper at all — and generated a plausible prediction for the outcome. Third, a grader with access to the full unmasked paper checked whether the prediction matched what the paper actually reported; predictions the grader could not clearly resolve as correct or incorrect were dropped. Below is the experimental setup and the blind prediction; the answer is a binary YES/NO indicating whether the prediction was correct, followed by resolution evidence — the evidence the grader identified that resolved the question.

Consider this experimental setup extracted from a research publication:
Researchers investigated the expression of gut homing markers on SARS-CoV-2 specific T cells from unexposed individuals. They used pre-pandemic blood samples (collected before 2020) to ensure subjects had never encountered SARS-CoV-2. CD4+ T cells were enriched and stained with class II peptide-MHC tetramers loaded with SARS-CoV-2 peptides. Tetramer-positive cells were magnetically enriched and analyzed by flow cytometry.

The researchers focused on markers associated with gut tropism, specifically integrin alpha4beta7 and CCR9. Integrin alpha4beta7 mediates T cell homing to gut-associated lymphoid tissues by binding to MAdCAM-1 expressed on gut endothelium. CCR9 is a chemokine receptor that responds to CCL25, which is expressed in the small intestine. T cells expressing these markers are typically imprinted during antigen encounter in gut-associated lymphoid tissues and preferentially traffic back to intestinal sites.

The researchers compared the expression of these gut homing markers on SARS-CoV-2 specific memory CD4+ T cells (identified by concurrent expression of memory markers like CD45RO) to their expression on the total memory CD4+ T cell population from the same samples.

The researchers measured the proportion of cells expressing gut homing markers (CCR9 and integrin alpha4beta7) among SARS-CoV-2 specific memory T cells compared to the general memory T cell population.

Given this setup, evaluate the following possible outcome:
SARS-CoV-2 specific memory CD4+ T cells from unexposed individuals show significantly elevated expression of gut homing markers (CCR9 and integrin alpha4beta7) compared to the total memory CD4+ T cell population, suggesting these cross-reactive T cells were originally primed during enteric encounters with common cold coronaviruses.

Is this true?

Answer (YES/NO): NO